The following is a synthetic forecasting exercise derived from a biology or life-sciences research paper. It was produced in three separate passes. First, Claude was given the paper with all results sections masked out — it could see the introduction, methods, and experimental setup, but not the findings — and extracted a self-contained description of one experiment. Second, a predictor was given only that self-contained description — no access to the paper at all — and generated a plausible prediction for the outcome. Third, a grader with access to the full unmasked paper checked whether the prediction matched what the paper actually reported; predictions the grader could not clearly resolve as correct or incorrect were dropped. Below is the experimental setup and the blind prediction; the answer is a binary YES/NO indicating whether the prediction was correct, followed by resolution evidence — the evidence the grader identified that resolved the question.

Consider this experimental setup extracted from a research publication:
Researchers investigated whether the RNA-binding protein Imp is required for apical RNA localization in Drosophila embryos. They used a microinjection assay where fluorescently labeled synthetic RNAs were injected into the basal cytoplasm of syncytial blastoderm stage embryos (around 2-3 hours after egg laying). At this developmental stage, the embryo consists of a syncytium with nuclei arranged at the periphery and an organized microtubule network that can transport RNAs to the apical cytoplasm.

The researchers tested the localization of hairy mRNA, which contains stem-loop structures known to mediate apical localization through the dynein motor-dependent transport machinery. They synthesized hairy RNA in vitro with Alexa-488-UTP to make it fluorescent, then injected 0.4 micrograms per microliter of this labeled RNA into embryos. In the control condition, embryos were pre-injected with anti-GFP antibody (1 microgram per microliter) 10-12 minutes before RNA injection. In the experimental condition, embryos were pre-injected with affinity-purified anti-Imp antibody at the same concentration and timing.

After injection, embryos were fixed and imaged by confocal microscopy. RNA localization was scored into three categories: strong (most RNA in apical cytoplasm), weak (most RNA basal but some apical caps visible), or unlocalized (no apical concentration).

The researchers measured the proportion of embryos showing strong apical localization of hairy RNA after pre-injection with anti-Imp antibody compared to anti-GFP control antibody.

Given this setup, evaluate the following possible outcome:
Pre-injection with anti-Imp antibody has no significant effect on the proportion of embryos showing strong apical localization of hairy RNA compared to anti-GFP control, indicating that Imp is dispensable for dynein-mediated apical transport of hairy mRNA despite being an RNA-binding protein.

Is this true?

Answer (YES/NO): NO